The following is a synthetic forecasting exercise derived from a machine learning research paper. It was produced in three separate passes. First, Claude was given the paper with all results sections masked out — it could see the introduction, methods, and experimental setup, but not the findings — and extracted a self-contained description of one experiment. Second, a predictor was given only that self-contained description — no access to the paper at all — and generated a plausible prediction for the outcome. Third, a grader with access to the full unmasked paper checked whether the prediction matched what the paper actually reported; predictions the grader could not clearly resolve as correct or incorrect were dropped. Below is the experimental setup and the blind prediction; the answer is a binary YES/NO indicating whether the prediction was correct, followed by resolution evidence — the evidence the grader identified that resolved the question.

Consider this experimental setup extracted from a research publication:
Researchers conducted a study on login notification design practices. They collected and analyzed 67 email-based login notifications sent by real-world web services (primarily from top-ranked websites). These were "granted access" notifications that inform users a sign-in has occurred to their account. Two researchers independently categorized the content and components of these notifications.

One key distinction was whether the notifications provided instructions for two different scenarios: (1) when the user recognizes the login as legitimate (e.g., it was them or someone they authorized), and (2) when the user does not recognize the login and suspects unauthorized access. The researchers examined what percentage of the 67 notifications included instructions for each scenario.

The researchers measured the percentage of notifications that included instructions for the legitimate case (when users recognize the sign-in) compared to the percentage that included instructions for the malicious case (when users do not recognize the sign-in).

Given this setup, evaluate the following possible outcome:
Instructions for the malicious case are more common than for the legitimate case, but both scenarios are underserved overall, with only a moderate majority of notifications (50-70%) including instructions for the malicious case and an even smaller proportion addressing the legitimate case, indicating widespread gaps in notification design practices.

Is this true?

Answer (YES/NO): NO